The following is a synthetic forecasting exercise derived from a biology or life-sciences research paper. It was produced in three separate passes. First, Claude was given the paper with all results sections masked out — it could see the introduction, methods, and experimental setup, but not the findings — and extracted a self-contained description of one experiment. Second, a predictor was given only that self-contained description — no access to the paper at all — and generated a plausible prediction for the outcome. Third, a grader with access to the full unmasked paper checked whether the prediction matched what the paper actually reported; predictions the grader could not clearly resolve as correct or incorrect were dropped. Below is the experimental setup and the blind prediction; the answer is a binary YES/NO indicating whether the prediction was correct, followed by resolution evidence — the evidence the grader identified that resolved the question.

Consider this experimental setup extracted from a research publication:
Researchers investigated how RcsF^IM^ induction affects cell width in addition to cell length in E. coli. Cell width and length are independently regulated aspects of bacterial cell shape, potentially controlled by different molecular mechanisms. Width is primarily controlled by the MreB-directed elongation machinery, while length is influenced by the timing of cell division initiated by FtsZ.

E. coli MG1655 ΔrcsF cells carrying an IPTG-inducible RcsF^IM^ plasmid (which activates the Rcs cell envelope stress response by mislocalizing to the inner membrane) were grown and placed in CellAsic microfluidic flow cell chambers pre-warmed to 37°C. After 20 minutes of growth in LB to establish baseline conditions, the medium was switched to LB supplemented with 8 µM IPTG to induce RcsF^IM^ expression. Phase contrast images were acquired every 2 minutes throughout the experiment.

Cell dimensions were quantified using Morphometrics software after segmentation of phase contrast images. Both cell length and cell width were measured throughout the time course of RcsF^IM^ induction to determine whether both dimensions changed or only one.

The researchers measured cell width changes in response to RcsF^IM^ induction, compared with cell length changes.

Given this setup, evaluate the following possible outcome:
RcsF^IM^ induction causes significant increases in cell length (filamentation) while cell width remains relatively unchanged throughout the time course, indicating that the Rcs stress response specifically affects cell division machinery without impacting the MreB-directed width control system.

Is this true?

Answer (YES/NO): NO